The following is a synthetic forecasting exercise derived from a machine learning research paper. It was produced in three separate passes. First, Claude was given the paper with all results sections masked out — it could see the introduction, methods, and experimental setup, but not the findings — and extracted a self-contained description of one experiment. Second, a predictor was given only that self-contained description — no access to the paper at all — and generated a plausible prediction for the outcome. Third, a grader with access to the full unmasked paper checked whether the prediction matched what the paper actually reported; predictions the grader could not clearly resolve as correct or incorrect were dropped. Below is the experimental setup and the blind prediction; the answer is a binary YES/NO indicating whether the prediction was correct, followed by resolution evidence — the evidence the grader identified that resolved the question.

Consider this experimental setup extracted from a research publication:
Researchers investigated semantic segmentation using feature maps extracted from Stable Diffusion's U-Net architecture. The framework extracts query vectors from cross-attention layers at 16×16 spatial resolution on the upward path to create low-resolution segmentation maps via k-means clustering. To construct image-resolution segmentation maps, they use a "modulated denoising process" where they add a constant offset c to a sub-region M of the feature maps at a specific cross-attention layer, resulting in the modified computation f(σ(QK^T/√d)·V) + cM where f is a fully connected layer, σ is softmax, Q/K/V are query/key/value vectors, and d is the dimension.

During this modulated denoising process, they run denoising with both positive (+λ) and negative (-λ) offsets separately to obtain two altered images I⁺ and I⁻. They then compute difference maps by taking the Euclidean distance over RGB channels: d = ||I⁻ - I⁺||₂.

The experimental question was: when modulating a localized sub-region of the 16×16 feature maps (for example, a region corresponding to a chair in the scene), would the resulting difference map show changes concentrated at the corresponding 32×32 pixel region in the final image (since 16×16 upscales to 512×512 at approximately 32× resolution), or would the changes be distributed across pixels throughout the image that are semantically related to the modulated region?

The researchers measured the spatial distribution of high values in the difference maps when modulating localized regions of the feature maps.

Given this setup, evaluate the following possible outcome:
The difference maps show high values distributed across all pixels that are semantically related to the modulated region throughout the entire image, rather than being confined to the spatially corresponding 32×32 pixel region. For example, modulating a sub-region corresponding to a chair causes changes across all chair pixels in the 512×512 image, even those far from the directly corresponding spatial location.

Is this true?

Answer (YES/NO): YES